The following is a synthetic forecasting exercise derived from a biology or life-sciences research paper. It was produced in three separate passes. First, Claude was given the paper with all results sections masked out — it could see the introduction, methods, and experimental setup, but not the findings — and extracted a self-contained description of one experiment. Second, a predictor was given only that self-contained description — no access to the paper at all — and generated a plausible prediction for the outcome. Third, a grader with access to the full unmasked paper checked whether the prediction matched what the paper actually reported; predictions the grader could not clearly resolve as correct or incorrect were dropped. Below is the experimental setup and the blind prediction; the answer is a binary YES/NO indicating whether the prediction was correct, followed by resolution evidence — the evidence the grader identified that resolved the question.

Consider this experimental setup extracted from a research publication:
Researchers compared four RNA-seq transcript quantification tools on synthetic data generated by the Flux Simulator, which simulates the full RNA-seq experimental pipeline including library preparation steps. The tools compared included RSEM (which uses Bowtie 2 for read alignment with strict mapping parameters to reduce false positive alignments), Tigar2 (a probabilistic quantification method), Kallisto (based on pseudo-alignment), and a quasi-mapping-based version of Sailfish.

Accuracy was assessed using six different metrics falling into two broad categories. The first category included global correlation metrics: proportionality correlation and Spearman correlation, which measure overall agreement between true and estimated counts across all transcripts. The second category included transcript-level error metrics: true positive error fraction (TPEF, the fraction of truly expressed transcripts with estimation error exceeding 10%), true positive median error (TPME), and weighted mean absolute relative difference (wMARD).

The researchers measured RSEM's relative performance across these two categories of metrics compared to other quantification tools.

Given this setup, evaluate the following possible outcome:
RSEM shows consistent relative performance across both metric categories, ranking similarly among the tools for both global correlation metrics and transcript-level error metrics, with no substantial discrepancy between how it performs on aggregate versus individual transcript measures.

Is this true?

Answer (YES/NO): NO